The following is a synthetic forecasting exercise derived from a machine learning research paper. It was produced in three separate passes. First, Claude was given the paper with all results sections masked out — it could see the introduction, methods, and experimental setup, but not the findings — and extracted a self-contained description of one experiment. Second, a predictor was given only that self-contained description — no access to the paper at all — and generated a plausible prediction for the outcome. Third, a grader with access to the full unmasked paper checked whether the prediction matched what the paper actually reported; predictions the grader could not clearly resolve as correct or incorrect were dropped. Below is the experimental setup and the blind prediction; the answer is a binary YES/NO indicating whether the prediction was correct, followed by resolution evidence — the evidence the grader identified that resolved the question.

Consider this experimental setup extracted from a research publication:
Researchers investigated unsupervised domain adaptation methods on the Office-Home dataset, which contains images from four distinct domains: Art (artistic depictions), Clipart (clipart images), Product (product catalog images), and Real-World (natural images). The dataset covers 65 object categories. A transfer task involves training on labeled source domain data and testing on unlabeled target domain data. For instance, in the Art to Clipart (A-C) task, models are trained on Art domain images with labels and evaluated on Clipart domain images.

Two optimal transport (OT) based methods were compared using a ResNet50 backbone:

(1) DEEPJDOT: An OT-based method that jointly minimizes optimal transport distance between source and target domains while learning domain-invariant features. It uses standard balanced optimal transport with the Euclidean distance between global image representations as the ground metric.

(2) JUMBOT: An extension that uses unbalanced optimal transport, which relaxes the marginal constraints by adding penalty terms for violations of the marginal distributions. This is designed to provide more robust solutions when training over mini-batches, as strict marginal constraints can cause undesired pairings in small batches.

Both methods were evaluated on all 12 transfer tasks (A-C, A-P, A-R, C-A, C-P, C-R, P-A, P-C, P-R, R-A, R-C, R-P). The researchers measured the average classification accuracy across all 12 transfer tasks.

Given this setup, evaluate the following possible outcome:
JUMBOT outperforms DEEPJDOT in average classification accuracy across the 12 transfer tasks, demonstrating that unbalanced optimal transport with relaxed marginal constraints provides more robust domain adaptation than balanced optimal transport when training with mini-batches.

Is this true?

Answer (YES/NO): YES